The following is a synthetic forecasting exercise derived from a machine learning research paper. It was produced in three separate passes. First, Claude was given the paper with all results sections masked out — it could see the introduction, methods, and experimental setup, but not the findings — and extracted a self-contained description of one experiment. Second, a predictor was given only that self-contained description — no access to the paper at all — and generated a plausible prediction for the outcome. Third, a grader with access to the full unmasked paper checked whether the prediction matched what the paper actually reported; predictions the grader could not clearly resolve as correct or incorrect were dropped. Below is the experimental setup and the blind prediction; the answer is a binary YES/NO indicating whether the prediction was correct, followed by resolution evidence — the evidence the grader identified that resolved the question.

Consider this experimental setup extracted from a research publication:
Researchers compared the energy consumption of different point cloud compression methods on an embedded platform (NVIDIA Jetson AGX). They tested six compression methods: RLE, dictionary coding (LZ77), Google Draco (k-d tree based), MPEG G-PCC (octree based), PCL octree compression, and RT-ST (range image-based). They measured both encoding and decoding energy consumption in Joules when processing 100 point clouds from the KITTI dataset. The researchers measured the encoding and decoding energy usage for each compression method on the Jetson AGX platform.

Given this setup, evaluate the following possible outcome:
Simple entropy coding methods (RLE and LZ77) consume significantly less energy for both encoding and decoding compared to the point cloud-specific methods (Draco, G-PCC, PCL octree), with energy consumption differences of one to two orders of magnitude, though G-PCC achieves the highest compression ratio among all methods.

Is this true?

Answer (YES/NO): NO